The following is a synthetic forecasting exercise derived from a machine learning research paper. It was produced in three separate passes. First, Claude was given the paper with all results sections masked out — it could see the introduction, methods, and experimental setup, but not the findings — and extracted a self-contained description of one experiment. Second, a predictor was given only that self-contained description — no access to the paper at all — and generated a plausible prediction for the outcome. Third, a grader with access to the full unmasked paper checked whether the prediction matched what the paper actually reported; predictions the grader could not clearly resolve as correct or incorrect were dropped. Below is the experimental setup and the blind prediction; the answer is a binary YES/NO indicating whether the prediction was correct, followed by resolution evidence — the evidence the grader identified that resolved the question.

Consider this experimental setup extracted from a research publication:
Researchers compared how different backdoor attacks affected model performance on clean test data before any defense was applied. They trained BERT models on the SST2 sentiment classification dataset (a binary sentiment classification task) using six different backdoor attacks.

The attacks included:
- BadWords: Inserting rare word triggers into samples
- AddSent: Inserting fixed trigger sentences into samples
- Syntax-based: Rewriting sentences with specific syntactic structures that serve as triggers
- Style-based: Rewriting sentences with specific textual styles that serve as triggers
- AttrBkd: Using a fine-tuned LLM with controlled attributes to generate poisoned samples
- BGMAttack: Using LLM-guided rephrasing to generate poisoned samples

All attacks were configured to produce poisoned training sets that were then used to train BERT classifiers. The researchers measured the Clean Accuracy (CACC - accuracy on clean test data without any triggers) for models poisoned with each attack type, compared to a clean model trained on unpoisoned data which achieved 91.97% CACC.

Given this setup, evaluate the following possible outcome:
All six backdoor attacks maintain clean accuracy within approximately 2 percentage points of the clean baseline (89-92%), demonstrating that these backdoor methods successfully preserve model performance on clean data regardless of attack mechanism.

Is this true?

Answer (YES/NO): NO